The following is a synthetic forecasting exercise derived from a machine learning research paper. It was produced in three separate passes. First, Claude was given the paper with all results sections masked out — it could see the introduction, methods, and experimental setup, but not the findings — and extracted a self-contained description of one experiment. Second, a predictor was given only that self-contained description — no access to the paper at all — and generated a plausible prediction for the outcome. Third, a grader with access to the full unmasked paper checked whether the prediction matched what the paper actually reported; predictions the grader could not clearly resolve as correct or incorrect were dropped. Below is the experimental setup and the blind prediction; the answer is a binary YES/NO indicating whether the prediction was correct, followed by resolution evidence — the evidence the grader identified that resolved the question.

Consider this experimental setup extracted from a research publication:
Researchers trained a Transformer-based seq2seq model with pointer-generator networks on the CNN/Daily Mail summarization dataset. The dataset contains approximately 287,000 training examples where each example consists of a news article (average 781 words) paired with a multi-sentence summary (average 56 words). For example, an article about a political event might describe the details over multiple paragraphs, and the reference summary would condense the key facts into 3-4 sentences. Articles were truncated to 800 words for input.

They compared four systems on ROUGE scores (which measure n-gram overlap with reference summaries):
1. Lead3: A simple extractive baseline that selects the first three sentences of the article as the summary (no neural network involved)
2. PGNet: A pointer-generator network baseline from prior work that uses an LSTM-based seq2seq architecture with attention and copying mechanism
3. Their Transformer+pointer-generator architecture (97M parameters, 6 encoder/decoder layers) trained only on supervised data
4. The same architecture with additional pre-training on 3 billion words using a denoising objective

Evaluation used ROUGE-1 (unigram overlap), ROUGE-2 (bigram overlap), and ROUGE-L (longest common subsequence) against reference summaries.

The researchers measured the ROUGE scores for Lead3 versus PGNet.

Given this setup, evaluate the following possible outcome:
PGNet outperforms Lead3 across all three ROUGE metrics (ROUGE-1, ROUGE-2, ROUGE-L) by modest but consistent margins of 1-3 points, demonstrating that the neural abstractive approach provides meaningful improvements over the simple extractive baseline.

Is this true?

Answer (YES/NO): NO